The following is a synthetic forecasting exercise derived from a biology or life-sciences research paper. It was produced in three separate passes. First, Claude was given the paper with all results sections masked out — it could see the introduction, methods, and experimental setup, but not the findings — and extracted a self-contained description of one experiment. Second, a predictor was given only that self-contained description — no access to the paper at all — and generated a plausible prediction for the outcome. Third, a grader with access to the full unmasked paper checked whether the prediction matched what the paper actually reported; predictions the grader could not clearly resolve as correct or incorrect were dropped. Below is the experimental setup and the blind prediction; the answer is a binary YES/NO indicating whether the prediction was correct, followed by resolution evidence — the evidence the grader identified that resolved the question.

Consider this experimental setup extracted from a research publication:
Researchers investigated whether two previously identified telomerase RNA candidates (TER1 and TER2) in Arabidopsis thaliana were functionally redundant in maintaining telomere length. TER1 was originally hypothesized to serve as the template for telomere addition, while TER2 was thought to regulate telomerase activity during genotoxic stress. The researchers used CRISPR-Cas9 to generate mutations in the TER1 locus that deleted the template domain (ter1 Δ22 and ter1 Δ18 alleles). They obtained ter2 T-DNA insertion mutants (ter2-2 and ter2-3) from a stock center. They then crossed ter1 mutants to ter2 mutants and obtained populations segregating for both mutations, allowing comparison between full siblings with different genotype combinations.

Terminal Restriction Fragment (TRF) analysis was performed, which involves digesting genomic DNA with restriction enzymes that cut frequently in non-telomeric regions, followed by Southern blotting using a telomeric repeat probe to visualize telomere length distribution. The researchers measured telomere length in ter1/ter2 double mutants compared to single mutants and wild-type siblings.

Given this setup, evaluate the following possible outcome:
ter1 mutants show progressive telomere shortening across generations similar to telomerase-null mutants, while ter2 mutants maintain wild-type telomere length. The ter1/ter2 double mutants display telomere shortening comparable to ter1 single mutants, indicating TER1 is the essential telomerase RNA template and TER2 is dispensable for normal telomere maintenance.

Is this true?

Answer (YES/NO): NO